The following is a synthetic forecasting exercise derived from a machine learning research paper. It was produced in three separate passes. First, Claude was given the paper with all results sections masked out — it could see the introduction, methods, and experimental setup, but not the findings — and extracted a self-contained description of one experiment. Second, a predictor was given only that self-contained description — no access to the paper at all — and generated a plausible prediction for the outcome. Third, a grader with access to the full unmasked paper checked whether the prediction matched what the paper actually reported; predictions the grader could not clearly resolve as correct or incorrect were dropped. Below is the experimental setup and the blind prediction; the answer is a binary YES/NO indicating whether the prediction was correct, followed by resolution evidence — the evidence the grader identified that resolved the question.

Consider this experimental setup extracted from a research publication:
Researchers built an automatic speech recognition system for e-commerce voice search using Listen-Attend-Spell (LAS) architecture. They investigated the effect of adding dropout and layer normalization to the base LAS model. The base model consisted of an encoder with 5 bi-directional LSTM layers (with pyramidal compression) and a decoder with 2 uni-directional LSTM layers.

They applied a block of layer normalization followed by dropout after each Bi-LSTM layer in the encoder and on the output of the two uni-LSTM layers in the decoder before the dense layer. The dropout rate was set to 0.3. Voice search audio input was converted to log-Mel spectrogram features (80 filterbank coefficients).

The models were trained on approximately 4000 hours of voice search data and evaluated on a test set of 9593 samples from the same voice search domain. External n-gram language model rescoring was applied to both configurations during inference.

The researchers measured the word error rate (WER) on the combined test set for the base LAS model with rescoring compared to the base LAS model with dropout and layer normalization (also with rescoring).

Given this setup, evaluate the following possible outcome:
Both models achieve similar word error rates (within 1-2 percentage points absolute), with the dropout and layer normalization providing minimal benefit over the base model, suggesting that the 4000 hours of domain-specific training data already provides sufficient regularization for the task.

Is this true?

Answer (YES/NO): NO